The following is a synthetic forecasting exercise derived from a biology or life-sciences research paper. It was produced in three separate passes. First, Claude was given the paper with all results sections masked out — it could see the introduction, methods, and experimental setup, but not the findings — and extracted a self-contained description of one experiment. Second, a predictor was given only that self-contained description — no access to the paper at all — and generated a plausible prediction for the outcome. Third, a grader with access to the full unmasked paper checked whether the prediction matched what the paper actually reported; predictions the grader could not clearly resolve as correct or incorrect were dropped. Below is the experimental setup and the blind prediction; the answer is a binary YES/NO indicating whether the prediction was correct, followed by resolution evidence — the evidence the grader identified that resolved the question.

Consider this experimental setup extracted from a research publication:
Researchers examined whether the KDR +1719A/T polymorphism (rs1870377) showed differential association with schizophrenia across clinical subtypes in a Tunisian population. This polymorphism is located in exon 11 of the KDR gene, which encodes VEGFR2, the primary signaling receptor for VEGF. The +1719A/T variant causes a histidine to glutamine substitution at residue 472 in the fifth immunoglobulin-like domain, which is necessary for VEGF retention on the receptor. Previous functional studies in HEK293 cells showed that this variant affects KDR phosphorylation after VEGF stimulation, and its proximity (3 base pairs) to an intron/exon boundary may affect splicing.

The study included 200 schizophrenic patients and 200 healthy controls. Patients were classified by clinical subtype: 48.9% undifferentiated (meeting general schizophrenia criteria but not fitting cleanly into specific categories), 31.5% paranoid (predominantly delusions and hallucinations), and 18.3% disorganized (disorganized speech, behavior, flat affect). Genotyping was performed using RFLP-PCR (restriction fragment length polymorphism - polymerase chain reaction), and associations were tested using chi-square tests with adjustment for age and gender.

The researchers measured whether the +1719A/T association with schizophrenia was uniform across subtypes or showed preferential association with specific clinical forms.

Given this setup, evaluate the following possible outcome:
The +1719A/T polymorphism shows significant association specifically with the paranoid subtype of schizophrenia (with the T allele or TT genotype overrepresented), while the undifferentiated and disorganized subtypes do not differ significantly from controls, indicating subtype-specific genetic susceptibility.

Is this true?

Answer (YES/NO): NO